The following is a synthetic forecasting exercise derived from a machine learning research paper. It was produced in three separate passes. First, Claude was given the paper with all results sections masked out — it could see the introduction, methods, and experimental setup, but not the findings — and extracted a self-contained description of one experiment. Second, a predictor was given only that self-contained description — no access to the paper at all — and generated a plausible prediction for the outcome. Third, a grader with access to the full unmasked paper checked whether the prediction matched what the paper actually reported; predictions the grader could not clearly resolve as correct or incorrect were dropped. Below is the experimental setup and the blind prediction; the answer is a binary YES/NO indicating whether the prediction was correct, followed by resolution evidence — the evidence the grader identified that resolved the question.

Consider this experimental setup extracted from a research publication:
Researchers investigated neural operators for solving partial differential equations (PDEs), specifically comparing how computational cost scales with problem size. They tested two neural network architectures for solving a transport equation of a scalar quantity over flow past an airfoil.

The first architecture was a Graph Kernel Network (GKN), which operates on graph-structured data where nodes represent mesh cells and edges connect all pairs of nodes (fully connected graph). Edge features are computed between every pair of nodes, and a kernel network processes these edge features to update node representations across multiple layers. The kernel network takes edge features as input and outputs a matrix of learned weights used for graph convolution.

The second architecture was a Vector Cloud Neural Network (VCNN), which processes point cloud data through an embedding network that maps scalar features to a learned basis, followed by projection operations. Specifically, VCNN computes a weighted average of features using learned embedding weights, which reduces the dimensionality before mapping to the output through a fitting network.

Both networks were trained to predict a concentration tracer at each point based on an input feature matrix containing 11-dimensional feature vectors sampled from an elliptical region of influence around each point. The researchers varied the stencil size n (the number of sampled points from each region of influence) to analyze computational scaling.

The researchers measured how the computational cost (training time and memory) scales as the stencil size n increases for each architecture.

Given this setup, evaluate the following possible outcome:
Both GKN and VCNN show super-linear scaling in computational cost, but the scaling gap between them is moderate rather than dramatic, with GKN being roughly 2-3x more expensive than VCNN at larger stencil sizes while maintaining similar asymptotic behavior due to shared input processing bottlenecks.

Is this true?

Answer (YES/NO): NO